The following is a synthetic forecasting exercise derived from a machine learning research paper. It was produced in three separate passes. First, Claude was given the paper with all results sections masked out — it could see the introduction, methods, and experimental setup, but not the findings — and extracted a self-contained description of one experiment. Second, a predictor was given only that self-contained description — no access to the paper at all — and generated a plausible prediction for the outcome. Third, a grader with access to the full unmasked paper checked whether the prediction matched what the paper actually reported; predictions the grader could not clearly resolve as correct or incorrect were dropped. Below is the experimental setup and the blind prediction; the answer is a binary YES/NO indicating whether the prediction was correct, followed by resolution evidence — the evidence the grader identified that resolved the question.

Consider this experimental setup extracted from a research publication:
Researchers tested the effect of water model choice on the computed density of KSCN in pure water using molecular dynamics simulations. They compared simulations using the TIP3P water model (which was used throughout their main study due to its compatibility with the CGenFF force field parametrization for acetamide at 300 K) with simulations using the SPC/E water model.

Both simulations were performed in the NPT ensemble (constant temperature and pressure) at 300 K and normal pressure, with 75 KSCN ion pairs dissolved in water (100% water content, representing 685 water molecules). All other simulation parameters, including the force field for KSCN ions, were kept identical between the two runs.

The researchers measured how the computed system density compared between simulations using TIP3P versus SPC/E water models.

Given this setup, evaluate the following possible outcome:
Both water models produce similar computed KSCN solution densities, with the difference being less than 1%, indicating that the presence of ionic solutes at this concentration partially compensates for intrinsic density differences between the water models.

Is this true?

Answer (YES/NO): NO